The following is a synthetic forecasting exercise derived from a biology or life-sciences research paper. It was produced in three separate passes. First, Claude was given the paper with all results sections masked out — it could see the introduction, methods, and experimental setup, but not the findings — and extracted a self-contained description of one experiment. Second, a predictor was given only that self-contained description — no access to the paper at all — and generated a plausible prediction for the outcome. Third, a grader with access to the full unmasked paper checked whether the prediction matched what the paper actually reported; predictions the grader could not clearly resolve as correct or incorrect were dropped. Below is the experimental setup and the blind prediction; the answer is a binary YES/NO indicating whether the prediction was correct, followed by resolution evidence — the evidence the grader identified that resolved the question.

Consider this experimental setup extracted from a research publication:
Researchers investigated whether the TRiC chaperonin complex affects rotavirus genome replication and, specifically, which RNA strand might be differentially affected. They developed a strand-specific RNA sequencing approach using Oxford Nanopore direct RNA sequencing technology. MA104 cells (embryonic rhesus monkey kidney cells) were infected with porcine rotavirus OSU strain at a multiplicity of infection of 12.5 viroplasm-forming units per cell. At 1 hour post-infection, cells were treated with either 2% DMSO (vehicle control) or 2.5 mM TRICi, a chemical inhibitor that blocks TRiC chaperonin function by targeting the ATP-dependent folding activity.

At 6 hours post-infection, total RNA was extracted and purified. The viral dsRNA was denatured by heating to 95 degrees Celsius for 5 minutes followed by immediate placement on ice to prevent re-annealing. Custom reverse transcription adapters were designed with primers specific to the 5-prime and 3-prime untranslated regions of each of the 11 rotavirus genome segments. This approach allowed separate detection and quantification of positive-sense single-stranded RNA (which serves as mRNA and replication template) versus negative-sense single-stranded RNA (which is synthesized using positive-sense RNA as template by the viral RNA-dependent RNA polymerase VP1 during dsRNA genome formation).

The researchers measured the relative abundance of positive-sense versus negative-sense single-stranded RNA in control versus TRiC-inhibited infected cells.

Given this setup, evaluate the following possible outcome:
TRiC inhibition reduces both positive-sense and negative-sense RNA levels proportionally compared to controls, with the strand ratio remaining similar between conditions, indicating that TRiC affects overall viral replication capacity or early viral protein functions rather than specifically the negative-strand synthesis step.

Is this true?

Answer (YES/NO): NO